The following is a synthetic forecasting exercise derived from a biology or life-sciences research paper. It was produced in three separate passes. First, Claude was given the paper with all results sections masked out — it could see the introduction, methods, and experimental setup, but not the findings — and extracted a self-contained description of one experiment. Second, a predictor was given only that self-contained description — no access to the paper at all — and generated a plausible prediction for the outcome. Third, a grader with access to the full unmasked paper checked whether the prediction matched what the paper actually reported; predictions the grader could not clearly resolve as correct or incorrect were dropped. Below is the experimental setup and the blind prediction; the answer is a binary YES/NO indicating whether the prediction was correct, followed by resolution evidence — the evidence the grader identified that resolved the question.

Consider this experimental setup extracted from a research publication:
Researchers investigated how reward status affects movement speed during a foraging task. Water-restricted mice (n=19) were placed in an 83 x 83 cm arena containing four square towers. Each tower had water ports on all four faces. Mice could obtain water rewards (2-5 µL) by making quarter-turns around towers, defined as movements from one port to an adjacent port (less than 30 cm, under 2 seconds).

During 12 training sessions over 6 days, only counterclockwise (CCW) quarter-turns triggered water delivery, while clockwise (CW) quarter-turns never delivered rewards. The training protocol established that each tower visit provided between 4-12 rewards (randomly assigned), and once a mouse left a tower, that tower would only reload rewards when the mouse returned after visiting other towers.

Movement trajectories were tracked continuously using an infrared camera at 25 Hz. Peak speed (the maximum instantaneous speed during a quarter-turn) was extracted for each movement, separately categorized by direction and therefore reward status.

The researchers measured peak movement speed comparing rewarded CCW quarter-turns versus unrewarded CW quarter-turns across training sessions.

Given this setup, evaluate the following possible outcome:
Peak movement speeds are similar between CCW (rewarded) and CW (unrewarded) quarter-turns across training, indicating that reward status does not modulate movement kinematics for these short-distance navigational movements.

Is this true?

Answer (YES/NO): NO